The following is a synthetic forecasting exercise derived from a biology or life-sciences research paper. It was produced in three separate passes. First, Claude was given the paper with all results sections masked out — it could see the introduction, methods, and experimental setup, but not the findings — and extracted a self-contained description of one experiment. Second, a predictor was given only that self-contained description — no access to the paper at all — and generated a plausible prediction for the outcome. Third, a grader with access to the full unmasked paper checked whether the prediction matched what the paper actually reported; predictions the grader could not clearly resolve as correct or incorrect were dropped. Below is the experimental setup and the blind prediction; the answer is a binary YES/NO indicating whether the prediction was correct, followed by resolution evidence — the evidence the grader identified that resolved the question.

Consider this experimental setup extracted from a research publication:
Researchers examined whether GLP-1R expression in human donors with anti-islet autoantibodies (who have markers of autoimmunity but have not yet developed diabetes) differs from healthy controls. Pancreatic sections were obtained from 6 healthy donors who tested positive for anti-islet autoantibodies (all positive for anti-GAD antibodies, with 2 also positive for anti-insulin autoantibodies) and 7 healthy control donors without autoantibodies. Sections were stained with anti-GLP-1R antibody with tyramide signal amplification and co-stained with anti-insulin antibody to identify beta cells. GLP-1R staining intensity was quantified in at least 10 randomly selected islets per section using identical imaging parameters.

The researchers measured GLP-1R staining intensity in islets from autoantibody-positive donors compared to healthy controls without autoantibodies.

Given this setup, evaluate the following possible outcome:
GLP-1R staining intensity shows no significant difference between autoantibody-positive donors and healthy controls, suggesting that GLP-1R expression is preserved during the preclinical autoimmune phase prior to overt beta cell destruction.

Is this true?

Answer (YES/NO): YES